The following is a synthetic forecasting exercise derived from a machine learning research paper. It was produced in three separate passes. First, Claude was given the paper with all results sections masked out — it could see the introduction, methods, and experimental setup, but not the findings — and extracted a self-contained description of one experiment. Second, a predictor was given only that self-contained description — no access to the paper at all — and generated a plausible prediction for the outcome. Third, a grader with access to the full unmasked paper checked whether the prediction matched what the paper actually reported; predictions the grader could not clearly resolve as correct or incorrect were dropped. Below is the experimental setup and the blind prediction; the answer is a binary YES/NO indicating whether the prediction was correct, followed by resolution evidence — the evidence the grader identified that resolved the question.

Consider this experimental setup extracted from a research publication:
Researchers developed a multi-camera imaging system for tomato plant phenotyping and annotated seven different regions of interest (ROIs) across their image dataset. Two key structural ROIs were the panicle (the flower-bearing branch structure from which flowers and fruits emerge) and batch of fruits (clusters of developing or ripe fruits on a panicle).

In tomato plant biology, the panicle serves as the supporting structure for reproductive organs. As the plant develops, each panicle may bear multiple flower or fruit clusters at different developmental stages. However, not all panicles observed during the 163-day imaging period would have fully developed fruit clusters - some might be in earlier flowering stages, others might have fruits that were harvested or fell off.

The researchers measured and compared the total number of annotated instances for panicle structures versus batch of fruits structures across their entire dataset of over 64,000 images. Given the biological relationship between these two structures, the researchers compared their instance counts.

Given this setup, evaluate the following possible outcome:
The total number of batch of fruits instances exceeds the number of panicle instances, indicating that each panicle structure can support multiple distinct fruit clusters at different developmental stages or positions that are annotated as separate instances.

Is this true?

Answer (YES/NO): NO